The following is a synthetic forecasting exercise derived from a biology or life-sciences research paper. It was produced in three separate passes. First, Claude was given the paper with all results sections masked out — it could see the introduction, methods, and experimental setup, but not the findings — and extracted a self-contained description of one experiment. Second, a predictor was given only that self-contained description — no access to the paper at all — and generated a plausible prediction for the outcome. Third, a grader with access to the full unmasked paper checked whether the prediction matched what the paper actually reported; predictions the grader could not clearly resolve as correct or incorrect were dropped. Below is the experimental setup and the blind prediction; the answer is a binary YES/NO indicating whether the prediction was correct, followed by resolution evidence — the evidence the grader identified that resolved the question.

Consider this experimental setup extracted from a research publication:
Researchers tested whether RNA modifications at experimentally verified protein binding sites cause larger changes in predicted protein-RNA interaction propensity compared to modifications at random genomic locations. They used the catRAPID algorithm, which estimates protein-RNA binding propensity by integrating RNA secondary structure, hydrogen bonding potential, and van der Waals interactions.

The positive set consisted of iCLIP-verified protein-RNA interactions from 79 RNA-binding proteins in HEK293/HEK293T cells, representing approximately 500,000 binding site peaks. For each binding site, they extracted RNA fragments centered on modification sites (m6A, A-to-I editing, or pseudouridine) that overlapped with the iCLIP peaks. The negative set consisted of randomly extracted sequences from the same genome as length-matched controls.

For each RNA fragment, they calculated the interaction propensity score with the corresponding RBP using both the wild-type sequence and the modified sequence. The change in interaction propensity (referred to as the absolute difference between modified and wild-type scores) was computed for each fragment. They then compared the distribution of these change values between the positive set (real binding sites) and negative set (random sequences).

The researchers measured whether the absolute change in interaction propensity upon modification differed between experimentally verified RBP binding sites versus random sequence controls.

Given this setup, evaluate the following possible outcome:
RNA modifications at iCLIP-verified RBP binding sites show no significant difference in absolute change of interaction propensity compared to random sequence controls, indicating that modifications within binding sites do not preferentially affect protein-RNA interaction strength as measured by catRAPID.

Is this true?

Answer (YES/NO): NO